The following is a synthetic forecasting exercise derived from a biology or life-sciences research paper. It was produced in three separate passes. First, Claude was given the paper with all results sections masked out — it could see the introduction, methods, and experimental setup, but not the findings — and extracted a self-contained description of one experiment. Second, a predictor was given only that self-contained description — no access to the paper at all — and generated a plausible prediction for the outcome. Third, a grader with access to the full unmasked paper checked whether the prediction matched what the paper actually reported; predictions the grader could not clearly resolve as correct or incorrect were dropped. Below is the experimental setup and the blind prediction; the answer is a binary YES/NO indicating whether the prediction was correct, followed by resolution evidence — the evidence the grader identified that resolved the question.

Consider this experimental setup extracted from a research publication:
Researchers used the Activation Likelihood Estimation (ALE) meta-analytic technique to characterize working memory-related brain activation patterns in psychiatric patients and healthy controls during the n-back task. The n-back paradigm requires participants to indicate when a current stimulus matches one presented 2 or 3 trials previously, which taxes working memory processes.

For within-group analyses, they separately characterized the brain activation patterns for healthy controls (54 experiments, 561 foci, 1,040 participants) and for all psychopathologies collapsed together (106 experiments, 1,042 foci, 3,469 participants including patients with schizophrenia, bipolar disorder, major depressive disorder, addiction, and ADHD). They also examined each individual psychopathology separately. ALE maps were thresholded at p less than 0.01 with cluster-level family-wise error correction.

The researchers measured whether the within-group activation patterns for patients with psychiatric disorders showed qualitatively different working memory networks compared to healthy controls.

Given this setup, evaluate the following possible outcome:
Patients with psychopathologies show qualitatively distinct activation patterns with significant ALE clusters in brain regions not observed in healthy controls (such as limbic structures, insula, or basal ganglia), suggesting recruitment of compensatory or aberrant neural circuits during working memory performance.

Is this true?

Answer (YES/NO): NO